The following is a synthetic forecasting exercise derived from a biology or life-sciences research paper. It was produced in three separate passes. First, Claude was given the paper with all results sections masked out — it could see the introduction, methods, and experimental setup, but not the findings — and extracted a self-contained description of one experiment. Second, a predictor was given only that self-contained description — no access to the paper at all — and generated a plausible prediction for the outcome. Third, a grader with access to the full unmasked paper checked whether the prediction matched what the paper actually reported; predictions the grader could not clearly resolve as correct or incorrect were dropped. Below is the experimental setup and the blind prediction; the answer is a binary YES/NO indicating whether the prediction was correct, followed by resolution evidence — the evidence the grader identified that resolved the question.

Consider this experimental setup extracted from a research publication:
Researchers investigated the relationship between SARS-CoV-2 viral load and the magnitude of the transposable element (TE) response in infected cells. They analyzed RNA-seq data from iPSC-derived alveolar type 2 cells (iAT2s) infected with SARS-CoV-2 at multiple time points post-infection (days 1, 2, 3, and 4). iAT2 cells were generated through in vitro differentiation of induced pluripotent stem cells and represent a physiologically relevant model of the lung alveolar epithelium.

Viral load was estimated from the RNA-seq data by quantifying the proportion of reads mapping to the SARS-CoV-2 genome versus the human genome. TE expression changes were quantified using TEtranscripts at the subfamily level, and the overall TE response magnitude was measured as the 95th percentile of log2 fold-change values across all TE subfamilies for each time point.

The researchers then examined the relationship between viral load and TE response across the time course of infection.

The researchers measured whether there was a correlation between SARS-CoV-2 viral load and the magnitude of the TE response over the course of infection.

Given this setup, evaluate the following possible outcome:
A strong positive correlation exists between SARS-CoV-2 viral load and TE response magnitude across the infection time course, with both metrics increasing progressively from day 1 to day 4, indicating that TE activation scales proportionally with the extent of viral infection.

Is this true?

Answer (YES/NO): NO